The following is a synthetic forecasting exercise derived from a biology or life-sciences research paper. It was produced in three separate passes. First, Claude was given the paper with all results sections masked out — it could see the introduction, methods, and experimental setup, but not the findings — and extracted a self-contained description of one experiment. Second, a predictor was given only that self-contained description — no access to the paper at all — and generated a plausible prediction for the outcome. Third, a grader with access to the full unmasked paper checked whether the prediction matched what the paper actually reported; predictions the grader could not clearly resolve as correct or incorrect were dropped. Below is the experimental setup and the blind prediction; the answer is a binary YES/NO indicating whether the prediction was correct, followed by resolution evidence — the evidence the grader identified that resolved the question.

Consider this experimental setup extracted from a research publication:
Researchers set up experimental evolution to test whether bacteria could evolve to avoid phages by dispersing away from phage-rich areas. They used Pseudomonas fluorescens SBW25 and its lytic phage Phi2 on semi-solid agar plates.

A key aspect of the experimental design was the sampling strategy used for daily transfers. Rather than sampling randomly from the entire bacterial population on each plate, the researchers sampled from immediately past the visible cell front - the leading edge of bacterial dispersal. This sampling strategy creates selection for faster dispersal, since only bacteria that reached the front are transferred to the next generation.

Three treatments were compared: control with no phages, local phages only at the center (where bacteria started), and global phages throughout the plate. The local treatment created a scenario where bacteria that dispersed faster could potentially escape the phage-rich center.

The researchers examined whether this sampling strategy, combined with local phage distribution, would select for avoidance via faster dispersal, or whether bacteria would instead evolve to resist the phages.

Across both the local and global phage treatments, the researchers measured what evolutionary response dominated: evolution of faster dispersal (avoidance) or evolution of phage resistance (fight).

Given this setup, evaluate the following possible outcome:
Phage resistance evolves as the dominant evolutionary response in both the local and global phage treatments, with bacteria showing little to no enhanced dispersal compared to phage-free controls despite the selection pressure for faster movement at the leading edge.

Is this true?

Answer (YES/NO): YES